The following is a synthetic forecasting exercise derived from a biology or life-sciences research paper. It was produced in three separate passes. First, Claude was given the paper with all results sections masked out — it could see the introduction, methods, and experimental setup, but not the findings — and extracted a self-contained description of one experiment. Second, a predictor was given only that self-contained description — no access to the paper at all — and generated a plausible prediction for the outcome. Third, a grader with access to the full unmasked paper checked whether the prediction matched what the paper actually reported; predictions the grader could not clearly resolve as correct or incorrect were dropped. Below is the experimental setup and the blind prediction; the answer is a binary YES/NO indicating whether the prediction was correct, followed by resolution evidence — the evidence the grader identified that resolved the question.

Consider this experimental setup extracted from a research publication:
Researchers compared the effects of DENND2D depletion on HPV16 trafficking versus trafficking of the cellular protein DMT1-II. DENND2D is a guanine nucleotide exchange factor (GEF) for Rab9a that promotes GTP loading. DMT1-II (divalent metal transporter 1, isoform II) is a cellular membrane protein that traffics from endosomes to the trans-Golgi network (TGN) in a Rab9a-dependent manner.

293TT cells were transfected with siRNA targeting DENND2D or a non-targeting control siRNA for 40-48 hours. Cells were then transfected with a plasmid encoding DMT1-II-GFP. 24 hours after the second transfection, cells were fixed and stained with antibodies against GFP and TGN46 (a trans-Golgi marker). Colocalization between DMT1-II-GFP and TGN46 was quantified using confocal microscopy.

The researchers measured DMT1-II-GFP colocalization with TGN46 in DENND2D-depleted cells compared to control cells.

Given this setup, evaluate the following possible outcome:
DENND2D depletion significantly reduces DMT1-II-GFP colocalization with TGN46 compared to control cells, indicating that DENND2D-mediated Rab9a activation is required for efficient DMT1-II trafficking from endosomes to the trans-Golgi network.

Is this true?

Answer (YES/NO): YES